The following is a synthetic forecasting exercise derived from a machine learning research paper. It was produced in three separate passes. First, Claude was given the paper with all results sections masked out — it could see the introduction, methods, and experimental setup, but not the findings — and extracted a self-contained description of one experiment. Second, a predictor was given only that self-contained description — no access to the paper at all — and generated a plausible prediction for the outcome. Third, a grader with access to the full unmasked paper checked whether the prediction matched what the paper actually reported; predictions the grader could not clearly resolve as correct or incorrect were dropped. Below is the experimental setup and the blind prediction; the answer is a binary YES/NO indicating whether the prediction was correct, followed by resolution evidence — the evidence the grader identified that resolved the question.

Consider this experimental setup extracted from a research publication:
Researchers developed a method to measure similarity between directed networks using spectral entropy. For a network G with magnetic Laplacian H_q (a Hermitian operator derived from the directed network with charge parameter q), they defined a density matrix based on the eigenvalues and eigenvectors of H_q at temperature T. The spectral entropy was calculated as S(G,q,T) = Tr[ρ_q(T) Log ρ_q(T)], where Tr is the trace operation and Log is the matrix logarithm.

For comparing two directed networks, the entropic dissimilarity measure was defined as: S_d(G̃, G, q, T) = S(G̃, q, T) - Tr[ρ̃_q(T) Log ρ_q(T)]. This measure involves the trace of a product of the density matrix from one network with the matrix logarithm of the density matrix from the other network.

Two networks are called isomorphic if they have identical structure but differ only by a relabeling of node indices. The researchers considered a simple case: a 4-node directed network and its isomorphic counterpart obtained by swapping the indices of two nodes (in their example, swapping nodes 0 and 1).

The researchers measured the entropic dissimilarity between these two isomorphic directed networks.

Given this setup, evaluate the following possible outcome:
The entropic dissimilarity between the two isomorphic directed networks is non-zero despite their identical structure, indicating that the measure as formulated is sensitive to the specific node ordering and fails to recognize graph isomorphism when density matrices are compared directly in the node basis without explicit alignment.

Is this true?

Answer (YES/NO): YES